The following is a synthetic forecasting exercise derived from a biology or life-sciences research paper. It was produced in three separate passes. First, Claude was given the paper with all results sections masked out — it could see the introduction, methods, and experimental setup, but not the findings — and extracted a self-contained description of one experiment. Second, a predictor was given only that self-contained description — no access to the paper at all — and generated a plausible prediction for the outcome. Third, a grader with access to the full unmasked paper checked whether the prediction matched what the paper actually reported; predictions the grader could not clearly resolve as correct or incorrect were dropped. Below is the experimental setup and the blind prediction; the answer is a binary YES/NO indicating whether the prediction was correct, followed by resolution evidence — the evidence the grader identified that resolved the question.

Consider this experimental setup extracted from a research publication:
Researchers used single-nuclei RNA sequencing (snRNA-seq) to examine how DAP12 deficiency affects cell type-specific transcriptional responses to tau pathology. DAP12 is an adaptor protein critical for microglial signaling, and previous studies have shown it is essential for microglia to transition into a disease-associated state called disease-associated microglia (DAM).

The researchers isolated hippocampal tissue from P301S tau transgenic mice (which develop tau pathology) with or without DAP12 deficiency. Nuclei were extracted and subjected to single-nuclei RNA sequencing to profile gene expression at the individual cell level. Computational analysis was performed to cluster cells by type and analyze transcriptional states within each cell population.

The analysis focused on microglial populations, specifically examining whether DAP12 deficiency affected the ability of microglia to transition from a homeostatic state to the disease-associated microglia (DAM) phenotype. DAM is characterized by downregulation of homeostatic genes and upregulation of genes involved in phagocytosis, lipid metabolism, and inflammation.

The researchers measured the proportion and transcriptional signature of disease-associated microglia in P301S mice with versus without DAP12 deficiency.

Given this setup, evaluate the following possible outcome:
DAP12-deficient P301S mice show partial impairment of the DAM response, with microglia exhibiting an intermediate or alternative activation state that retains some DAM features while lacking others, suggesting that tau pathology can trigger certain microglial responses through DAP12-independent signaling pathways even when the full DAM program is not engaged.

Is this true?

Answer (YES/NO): NO